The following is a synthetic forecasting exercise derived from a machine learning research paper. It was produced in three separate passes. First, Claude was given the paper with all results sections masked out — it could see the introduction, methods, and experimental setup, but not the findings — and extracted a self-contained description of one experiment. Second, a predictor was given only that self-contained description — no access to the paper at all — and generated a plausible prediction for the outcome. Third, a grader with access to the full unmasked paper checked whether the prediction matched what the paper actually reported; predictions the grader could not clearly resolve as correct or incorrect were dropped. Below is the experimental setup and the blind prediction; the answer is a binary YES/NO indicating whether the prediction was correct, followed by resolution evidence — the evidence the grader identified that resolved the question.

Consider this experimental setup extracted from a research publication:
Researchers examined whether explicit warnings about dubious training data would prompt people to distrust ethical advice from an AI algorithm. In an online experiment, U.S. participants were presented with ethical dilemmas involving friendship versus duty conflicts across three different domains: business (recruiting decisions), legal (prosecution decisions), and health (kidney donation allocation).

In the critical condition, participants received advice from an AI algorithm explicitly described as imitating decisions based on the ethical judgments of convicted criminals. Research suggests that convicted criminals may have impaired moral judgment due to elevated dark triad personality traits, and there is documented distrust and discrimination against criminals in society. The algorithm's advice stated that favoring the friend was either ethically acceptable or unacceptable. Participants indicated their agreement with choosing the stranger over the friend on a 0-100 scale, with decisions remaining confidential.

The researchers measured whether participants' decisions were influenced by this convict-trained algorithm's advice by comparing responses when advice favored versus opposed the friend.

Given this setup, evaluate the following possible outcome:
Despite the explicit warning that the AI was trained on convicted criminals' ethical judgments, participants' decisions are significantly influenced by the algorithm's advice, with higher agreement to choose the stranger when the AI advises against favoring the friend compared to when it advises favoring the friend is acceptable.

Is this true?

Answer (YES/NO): YES